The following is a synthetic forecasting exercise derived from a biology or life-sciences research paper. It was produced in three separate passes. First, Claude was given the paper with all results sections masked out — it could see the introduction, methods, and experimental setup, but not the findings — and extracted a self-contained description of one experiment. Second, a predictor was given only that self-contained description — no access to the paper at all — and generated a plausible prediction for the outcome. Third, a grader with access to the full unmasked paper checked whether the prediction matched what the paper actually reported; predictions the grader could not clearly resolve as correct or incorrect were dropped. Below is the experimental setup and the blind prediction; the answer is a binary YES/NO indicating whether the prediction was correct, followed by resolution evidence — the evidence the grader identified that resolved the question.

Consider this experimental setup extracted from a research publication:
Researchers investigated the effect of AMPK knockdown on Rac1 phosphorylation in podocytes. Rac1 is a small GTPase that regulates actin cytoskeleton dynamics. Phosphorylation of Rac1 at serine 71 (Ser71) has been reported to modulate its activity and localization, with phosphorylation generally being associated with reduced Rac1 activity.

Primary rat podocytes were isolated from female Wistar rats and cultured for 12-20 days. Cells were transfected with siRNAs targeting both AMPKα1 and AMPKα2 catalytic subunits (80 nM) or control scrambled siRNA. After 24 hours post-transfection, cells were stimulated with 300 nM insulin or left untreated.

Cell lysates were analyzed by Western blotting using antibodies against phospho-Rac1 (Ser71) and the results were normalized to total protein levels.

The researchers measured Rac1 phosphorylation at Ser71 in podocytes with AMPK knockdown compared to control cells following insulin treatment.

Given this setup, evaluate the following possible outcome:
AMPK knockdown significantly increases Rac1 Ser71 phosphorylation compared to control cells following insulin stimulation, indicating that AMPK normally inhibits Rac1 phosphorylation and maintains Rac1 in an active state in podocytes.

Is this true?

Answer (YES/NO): NO